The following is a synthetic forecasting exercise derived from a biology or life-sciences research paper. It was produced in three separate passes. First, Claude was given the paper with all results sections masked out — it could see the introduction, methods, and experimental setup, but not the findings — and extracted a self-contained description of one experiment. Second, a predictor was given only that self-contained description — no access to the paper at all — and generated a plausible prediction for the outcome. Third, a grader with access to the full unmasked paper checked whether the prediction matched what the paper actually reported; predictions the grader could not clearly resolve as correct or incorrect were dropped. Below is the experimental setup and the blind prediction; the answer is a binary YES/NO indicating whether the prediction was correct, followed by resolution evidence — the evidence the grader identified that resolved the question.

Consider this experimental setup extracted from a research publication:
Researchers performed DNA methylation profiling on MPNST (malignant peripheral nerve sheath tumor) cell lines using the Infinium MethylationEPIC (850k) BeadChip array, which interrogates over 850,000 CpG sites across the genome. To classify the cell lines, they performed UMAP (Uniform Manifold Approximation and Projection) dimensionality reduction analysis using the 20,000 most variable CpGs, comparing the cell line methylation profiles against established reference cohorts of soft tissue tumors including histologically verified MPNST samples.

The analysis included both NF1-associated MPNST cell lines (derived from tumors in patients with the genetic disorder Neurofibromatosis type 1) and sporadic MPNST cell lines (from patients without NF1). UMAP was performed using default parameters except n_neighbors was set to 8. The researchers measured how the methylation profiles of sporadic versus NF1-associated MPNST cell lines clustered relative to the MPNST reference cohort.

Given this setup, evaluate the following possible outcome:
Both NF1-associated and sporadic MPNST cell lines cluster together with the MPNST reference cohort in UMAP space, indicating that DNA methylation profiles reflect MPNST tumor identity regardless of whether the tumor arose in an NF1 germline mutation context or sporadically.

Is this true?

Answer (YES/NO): NO